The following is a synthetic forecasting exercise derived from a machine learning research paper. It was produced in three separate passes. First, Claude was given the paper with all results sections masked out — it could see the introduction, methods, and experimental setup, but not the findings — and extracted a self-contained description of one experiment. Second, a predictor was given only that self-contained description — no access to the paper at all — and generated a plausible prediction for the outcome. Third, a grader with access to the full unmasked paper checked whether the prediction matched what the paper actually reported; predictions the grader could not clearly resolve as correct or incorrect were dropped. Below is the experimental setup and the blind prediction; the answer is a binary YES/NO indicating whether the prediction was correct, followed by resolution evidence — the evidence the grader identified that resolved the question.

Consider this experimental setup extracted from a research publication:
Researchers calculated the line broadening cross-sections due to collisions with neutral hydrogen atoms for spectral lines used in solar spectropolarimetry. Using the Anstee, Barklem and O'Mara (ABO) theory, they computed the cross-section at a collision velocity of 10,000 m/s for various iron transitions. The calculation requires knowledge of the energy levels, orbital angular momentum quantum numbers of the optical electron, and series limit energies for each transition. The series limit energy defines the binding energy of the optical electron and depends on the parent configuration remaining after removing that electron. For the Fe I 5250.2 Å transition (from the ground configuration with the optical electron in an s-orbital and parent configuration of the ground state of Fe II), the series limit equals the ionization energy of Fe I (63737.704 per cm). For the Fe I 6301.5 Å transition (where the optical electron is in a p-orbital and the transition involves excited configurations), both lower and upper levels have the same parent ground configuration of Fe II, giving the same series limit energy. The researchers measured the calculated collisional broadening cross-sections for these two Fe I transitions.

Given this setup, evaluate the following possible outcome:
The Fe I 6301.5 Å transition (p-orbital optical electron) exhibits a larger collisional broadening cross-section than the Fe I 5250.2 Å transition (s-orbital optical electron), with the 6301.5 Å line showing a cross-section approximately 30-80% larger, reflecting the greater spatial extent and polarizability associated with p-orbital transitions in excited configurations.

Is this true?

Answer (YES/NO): NO